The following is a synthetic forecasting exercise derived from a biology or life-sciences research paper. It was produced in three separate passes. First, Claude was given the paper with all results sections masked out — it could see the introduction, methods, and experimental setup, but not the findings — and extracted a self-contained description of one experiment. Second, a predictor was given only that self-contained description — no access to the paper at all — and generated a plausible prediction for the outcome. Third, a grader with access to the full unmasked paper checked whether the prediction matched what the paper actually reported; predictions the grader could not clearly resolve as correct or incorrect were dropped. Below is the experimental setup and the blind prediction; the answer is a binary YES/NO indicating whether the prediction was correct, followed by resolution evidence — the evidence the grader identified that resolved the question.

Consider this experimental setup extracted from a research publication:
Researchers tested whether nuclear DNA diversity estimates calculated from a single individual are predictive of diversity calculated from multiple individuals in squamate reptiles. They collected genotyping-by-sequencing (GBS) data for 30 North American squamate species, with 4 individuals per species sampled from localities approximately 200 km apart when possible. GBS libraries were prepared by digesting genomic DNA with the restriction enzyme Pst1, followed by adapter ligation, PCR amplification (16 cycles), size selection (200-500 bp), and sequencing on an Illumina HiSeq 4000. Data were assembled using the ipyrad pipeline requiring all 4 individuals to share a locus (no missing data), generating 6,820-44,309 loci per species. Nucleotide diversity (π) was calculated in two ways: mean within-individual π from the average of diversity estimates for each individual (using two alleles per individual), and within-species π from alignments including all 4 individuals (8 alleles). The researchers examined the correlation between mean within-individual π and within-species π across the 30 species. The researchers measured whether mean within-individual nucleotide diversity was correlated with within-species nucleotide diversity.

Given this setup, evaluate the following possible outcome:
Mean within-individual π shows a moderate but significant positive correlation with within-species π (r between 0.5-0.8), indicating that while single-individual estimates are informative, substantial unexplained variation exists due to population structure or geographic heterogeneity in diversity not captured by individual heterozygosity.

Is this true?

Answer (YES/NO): NO